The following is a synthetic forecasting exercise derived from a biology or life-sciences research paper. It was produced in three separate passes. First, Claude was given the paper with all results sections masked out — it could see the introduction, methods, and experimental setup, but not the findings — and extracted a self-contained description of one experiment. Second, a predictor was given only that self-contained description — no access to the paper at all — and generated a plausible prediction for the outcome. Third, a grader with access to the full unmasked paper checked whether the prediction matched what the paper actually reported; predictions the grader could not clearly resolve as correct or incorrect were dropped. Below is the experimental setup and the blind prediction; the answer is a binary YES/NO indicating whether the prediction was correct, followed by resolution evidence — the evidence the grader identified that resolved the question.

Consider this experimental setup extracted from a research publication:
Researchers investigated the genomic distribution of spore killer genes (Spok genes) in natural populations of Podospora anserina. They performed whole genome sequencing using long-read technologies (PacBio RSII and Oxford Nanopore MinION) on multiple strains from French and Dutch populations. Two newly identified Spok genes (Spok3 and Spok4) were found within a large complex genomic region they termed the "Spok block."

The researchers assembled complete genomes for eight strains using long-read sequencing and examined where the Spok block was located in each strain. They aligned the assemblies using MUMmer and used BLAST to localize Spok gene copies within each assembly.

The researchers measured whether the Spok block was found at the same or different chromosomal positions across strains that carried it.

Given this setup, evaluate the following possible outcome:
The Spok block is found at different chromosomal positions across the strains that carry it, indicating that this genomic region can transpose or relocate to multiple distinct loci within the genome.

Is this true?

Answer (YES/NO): YES